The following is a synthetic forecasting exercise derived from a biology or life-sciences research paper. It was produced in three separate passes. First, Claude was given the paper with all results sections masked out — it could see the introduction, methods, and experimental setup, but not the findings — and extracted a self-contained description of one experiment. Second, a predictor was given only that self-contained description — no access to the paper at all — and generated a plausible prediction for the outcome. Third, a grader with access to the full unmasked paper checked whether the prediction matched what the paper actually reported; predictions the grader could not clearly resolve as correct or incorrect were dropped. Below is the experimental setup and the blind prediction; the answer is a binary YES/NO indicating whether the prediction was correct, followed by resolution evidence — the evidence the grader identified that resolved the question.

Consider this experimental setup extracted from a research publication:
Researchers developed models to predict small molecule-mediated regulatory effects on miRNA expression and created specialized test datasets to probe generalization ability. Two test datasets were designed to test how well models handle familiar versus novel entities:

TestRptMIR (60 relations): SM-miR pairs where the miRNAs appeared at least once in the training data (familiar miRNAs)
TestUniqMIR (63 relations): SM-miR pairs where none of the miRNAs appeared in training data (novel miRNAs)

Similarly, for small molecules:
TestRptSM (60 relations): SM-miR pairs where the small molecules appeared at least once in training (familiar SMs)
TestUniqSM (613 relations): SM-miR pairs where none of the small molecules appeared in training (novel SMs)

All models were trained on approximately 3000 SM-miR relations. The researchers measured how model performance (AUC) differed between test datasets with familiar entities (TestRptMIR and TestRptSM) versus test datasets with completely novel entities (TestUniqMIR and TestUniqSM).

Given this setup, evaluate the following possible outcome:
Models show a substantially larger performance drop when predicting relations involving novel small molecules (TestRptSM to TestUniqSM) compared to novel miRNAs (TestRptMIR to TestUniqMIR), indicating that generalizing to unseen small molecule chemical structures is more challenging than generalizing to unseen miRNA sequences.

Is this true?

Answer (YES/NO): YES